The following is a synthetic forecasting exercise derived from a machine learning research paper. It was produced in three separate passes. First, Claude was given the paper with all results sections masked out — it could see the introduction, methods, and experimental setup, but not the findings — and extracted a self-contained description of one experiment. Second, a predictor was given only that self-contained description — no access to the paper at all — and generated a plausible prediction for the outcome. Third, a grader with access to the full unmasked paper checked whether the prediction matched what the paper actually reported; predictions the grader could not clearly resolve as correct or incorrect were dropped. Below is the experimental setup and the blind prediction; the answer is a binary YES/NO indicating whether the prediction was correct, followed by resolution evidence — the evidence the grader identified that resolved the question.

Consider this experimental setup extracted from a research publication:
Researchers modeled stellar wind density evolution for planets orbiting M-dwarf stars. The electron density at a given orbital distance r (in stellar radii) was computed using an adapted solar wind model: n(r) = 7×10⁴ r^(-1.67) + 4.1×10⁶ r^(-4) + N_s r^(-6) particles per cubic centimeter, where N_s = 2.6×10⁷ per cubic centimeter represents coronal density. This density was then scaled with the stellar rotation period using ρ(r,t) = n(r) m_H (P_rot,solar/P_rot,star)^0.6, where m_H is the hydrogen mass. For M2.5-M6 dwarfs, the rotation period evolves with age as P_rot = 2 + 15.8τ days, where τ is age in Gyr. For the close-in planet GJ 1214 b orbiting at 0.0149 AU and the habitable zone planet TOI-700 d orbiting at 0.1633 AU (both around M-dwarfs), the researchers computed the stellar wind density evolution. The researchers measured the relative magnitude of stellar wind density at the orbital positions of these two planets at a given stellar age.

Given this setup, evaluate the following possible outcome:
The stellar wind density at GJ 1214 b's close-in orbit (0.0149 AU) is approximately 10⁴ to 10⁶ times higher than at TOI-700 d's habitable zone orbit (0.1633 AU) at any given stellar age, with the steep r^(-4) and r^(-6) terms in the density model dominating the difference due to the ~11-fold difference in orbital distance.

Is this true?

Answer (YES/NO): NO